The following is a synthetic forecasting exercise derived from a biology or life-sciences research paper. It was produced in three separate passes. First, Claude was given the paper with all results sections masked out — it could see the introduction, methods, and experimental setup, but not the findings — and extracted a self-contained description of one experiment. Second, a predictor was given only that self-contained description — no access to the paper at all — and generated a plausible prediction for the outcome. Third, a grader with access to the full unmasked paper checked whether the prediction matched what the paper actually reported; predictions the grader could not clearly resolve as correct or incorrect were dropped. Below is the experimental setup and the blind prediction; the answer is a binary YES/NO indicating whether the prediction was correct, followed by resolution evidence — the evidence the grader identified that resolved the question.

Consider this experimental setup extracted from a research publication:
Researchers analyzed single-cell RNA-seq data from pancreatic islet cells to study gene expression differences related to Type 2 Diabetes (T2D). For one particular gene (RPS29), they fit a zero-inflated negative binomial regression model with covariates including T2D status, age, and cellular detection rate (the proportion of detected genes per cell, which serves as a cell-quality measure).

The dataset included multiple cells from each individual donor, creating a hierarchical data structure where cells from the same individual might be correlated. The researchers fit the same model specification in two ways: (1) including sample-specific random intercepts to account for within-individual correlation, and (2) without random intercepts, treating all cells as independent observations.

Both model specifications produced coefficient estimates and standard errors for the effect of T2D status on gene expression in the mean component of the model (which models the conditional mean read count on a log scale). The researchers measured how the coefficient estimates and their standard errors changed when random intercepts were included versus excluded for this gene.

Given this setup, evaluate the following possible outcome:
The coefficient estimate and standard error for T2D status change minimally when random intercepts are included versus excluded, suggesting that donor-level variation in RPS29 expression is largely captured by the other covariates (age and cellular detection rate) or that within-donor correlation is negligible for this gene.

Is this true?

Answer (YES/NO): NO